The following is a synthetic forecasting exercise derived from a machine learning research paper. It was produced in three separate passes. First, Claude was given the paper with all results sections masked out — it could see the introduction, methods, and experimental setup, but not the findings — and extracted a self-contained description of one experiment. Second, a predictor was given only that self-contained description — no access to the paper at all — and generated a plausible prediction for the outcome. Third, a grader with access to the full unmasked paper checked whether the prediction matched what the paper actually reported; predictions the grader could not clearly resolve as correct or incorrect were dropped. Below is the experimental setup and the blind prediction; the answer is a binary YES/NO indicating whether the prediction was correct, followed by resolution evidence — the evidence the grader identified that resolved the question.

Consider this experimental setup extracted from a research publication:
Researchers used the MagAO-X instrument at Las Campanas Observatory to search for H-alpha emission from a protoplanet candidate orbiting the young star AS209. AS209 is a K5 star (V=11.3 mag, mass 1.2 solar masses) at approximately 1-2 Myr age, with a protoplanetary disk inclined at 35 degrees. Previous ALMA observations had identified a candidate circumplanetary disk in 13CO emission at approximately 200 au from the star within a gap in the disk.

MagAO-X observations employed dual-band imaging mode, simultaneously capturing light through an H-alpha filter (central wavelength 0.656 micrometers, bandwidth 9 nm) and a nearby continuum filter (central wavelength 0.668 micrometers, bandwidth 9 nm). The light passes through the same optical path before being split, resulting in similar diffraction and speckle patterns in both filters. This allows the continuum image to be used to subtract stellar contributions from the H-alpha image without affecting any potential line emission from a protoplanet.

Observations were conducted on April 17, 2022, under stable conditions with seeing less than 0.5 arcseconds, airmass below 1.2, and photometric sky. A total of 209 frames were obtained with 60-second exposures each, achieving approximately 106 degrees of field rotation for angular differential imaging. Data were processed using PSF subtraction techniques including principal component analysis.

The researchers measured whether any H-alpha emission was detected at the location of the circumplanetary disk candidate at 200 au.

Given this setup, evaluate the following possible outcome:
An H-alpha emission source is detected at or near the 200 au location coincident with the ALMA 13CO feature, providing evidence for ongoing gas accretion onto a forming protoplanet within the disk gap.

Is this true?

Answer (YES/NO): NO